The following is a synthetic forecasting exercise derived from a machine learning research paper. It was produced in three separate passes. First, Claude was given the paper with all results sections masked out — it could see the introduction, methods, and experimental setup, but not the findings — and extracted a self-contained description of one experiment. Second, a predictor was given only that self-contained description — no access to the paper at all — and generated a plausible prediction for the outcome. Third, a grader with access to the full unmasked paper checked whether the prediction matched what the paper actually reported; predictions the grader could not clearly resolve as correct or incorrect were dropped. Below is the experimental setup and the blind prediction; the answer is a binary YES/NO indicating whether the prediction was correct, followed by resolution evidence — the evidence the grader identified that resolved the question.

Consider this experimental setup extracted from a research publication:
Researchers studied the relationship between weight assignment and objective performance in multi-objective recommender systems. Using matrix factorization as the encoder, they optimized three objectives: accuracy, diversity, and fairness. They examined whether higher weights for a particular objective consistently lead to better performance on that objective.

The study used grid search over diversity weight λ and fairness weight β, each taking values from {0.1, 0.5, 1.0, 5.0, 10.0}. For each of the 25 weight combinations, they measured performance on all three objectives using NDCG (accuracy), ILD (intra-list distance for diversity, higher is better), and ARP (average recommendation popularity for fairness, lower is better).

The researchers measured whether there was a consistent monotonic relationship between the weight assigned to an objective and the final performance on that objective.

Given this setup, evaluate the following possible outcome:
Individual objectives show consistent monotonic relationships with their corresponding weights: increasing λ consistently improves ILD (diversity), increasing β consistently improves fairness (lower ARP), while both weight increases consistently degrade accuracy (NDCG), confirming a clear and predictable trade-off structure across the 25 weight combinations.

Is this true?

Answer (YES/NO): NO